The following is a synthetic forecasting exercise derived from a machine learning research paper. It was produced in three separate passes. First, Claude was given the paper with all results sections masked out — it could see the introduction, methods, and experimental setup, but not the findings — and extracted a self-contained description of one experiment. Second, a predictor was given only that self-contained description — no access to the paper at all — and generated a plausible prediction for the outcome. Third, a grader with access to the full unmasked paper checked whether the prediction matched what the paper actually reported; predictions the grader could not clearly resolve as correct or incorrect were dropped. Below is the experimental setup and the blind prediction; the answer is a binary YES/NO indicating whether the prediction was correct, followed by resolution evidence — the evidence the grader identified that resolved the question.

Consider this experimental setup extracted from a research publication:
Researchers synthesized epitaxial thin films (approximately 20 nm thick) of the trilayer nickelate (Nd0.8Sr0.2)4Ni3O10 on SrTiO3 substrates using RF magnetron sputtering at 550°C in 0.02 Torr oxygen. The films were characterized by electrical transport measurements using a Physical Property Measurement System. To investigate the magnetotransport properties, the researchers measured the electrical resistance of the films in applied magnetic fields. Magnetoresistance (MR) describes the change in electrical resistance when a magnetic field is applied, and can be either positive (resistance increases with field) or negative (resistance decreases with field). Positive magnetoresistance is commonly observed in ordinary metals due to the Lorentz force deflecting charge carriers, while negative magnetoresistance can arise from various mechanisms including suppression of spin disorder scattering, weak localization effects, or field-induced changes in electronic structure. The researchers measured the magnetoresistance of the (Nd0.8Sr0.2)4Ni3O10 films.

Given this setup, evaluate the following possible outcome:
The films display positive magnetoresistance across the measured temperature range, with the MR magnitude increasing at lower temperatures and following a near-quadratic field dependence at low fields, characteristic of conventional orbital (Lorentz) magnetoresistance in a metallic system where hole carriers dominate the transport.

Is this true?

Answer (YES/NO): NO